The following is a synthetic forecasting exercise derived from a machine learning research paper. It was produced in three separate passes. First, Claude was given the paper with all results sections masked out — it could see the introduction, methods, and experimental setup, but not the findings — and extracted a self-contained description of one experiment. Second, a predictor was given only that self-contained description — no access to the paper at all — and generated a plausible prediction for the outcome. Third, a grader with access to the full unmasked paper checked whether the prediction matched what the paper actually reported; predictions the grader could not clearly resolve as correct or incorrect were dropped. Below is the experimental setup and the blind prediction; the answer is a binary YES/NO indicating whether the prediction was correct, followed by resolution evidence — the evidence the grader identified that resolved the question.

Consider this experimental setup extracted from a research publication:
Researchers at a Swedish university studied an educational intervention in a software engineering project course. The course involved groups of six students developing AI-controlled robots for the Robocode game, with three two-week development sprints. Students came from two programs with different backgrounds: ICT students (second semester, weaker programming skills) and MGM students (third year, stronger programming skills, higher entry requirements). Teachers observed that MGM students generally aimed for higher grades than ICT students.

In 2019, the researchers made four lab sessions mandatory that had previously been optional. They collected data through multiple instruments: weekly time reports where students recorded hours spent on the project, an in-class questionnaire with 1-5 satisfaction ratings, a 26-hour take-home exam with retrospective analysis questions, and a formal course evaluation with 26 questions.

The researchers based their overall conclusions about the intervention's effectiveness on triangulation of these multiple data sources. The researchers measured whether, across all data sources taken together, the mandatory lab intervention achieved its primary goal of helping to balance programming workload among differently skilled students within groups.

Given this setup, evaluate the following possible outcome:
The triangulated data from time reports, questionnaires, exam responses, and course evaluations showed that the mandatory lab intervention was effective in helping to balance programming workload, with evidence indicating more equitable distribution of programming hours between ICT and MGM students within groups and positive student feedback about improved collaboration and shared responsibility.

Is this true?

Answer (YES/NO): NO